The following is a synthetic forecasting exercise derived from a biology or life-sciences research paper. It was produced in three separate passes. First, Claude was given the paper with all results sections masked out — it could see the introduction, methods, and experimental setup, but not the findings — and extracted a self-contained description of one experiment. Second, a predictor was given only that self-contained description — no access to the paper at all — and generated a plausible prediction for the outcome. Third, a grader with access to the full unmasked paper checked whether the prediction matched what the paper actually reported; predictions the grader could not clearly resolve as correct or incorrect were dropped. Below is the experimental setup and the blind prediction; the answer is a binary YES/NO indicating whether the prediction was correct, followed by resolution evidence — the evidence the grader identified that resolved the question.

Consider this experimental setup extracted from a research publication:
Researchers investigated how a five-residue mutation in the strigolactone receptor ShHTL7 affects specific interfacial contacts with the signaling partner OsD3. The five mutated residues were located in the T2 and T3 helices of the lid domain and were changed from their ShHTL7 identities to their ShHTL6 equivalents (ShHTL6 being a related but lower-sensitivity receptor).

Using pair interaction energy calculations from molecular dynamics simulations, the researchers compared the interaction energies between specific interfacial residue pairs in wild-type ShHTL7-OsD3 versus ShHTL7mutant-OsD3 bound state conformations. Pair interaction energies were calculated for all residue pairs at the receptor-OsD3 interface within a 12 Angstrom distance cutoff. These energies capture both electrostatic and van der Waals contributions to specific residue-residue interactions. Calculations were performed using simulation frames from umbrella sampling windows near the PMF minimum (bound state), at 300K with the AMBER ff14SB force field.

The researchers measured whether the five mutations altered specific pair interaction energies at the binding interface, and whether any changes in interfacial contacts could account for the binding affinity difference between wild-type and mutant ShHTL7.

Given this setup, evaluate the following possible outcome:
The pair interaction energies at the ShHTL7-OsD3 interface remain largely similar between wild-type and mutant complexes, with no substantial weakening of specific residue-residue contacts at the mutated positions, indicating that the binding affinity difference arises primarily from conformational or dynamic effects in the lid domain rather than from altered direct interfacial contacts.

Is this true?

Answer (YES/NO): YES